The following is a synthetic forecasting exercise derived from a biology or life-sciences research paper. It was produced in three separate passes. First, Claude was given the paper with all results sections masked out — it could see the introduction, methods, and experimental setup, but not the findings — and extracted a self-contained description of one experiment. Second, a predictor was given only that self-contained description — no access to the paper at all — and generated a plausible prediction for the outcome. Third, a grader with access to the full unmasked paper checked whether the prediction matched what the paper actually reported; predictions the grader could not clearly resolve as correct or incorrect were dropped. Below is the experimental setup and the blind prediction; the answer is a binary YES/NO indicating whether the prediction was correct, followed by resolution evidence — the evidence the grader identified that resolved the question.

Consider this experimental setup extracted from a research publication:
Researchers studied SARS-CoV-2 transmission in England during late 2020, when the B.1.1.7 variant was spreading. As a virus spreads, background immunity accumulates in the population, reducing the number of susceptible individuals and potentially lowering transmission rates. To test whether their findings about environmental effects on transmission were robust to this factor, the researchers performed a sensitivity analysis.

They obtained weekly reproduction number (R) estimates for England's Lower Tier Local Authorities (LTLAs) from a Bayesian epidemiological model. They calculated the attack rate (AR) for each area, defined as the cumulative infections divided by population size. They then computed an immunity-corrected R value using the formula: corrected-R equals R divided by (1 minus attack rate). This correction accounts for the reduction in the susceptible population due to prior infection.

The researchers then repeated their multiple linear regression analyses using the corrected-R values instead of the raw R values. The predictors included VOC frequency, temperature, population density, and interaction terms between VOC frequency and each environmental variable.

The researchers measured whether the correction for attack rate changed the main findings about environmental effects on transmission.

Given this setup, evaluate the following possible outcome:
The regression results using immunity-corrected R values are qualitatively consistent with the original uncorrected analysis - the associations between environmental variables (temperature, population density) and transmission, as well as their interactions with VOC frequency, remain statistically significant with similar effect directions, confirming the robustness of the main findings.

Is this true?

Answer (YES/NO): YES